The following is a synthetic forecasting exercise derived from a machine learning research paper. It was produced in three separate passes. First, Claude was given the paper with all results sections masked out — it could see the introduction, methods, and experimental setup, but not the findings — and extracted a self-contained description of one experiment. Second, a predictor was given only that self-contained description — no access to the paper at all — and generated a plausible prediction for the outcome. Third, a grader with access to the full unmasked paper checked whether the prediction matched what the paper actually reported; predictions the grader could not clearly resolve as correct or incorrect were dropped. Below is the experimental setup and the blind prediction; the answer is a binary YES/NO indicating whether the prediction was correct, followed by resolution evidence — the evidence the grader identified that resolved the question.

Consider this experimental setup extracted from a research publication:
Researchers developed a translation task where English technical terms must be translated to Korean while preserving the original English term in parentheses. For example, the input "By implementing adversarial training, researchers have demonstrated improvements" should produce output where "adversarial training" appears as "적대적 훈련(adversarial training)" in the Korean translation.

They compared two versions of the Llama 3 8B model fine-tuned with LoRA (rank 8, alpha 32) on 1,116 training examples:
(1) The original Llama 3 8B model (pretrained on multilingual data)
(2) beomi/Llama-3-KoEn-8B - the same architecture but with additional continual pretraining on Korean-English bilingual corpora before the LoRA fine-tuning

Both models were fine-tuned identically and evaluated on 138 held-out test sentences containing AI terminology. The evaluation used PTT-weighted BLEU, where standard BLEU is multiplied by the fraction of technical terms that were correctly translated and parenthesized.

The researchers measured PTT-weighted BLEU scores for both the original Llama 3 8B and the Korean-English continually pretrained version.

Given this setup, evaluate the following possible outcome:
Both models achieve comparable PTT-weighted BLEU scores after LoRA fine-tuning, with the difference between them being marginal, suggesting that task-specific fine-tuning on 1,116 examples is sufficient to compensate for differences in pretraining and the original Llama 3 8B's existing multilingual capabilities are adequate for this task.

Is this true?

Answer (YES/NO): NO